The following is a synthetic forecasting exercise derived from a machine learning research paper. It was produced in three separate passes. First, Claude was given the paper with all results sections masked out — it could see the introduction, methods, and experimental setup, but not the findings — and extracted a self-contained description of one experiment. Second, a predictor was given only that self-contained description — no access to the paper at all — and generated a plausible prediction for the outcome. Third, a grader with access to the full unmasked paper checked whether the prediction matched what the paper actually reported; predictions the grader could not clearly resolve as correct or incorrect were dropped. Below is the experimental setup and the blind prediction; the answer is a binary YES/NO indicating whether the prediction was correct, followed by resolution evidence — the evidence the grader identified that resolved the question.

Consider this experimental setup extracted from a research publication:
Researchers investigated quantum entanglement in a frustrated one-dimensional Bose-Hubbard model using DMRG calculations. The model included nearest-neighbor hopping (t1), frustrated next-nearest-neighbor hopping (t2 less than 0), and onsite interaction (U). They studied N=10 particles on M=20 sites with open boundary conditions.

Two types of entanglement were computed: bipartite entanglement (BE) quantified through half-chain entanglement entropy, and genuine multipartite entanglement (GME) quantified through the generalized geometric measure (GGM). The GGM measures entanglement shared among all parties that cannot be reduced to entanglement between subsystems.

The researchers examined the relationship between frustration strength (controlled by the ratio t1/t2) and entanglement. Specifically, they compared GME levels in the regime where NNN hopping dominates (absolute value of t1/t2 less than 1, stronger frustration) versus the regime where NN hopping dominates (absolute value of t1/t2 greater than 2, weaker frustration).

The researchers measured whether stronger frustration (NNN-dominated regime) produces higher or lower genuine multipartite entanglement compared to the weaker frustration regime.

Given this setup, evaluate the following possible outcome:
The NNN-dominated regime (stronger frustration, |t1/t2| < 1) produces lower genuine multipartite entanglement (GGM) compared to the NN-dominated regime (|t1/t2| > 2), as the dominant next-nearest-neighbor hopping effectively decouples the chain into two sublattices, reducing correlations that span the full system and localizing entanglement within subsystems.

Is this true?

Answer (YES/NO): YES